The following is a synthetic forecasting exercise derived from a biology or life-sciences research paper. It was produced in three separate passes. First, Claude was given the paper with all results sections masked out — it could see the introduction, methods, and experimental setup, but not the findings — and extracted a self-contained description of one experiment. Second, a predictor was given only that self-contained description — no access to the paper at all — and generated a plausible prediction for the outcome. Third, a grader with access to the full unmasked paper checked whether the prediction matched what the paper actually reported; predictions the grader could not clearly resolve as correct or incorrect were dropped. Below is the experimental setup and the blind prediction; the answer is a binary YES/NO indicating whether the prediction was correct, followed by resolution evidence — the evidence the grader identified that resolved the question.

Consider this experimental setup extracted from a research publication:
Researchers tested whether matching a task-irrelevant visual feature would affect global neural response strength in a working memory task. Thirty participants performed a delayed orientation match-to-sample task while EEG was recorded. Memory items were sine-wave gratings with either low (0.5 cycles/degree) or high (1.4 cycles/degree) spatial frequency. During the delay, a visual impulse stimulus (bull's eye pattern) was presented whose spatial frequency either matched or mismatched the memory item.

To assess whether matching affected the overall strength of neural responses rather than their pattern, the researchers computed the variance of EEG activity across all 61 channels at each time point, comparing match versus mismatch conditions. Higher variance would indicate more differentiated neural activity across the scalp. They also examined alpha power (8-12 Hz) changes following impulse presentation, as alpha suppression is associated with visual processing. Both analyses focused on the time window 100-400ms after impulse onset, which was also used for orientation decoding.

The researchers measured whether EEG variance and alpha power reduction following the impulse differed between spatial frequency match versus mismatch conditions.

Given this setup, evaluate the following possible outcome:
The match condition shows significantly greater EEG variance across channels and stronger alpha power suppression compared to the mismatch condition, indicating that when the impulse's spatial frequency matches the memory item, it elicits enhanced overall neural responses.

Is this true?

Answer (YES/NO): NO